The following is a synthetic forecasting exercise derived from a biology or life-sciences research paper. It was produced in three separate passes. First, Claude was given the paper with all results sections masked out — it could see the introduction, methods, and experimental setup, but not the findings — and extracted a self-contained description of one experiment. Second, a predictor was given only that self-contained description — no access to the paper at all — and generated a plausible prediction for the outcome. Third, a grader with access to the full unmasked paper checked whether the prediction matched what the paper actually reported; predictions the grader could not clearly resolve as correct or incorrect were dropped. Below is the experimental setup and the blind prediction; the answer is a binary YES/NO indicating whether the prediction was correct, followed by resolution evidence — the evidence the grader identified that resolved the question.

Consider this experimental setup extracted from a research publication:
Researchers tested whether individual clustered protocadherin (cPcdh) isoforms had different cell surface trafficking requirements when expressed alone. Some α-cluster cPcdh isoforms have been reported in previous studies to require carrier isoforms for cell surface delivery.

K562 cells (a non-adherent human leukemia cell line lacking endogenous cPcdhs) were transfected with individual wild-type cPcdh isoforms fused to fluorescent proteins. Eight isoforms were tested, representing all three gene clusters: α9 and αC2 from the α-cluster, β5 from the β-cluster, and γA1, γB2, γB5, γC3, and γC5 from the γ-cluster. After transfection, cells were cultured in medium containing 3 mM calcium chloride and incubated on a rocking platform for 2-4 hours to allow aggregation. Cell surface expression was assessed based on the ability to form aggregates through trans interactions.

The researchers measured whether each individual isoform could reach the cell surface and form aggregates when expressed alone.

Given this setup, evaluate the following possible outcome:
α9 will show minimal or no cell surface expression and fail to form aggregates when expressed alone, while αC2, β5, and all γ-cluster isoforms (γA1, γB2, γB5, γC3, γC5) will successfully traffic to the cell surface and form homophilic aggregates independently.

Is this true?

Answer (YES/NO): YES